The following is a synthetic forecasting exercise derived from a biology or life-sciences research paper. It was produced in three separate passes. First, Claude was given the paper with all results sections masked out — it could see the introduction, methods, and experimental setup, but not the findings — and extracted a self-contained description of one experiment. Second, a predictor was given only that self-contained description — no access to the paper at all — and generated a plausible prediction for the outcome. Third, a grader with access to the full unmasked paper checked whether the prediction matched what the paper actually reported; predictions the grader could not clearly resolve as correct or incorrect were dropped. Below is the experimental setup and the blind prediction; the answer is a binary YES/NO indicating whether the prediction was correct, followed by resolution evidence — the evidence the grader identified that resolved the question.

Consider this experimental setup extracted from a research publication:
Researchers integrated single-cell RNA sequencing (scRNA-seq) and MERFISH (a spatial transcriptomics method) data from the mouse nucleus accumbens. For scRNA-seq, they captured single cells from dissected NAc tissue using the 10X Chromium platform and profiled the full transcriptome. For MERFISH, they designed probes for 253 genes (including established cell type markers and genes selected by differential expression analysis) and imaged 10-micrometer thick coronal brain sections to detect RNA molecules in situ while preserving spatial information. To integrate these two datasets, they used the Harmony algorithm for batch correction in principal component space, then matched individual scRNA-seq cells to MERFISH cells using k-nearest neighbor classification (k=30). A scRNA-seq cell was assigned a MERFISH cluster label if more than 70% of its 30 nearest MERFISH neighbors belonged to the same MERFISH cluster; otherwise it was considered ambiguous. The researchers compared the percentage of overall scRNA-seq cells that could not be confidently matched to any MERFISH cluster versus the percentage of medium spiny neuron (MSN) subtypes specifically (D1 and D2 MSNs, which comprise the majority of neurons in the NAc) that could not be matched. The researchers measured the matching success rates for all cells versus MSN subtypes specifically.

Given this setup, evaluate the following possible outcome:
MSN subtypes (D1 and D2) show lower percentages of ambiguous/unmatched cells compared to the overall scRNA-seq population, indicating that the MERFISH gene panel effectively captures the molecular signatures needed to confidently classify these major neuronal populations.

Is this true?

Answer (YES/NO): NO